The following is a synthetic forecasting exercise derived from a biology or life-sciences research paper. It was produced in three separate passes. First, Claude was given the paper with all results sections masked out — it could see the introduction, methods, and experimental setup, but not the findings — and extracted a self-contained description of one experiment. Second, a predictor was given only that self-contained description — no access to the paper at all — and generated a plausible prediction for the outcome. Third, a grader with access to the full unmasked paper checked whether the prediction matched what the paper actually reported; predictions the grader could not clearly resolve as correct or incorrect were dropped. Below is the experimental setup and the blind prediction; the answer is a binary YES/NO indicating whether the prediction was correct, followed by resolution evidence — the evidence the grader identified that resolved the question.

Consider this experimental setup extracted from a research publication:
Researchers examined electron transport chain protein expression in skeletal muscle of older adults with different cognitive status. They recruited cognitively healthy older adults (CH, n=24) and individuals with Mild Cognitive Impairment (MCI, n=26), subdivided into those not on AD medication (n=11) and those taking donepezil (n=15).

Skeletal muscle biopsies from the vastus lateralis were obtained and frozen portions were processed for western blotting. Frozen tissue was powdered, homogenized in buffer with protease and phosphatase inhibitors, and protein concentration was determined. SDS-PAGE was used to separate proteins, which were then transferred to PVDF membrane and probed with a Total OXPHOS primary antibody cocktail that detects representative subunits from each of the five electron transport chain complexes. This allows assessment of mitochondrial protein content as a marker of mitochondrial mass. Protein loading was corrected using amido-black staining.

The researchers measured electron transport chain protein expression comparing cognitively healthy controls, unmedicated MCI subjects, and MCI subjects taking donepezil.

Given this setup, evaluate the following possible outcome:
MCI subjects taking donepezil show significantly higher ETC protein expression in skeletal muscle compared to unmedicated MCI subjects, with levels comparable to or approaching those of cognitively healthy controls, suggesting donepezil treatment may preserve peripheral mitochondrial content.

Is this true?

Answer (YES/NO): NO